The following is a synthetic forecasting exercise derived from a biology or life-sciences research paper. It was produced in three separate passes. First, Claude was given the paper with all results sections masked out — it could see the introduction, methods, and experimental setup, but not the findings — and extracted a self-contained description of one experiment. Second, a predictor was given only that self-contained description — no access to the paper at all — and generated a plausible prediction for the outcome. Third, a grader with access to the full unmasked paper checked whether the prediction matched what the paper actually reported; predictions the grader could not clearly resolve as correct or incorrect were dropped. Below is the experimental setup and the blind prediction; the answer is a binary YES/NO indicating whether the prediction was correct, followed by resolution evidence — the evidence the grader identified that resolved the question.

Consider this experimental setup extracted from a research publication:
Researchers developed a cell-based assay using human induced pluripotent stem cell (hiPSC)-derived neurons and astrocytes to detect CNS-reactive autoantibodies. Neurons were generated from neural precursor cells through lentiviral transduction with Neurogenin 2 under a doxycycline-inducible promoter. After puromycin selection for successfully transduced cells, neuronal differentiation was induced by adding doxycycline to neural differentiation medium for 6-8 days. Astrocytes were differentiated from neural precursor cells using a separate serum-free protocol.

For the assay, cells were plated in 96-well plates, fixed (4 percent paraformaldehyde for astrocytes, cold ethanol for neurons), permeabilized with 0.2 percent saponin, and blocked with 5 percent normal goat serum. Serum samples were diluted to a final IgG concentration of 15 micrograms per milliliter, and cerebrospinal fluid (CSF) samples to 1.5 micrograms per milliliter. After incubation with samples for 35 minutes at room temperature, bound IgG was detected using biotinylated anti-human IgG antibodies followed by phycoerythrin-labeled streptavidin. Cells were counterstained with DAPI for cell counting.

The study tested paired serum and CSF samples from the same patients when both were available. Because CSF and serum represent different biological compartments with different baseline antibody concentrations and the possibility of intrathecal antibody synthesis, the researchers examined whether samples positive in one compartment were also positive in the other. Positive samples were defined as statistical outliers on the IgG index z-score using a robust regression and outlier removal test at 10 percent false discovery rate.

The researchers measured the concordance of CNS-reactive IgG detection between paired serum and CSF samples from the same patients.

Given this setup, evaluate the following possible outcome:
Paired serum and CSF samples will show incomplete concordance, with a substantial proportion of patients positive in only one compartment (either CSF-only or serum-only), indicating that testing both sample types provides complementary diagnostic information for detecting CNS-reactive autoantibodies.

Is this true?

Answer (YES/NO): YES